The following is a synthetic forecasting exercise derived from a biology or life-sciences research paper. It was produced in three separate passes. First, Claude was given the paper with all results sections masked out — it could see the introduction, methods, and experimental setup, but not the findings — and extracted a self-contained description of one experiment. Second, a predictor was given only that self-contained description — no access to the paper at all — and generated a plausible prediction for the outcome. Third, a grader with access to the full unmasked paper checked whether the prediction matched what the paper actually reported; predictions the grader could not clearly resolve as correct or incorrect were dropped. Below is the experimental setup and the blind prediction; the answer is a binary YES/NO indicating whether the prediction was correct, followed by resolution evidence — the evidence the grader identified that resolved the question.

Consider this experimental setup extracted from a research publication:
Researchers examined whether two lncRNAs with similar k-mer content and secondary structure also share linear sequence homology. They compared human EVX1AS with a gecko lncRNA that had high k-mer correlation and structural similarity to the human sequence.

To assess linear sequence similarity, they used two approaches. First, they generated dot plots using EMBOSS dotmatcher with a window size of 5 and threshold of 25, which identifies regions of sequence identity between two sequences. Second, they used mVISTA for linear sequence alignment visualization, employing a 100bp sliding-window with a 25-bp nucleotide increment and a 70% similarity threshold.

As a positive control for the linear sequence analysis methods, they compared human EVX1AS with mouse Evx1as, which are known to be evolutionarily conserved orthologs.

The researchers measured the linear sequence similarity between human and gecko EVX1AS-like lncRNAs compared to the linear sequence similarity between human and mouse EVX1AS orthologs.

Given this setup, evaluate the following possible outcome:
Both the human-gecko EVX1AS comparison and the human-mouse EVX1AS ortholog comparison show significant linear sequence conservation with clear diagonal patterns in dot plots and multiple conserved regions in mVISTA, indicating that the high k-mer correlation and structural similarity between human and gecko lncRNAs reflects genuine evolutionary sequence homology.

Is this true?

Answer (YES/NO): NO